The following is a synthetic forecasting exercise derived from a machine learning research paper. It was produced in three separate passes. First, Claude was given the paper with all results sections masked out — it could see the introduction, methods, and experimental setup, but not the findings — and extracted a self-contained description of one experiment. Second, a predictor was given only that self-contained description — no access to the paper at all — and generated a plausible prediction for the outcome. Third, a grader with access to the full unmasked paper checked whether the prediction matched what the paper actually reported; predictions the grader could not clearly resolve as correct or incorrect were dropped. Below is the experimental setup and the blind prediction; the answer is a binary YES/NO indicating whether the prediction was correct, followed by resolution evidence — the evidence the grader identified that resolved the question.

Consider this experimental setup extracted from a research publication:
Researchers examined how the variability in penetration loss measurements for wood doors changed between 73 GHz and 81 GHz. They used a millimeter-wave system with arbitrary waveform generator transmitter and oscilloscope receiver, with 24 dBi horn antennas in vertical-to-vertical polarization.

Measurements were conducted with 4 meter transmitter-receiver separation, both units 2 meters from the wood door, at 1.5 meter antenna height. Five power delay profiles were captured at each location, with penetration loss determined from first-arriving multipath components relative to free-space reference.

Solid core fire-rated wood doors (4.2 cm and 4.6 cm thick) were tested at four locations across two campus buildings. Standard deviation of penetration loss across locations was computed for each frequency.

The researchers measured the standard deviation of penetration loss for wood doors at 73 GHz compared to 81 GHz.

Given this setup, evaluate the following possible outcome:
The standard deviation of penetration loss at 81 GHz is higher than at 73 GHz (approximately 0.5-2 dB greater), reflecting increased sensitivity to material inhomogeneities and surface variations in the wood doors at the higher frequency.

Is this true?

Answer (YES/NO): NO